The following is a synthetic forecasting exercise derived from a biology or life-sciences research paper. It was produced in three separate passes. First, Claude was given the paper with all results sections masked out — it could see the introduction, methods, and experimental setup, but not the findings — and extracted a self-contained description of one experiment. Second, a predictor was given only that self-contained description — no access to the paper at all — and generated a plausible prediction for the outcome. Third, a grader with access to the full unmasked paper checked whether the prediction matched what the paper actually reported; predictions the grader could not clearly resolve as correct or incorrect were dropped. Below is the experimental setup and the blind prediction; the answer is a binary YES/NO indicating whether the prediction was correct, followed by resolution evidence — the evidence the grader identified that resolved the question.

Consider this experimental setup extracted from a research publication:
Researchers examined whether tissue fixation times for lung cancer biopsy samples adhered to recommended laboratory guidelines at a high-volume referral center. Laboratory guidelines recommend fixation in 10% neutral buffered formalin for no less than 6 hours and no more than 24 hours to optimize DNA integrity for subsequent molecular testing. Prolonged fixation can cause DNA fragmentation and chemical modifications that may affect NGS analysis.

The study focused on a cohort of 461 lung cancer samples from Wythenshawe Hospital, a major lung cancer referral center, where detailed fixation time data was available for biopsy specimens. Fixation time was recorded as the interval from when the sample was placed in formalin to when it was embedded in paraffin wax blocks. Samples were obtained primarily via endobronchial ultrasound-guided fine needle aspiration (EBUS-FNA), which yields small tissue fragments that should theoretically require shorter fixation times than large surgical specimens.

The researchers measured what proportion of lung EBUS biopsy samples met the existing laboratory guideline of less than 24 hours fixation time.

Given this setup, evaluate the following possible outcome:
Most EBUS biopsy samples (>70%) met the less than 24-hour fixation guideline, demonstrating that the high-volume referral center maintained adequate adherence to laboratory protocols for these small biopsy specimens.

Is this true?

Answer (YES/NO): NO